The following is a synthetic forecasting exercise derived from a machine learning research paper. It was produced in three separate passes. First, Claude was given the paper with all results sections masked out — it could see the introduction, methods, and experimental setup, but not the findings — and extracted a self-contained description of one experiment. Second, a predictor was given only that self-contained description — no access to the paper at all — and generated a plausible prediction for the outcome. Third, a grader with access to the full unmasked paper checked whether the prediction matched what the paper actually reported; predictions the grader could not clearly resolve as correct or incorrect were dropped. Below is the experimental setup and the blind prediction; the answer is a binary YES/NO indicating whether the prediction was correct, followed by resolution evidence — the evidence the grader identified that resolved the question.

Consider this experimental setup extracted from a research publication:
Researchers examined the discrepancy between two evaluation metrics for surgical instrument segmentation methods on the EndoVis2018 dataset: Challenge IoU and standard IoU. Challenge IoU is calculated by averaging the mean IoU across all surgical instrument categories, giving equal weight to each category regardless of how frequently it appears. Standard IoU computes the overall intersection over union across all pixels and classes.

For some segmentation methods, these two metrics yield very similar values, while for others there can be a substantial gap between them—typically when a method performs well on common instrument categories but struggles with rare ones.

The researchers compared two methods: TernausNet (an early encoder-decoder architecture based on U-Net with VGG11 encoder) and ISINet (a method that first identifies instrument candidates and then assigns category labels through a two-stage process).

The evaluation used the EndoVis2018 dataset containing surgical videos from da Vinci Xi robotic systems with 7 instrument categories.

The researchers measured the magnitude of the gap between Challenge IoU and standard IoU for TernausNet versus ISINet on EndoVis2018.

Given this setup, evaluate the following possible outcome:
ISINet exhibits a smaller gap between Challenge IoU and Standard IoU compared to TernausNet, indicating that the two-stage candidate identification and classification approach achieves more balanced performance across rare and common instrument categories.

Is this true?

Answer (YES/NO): YES